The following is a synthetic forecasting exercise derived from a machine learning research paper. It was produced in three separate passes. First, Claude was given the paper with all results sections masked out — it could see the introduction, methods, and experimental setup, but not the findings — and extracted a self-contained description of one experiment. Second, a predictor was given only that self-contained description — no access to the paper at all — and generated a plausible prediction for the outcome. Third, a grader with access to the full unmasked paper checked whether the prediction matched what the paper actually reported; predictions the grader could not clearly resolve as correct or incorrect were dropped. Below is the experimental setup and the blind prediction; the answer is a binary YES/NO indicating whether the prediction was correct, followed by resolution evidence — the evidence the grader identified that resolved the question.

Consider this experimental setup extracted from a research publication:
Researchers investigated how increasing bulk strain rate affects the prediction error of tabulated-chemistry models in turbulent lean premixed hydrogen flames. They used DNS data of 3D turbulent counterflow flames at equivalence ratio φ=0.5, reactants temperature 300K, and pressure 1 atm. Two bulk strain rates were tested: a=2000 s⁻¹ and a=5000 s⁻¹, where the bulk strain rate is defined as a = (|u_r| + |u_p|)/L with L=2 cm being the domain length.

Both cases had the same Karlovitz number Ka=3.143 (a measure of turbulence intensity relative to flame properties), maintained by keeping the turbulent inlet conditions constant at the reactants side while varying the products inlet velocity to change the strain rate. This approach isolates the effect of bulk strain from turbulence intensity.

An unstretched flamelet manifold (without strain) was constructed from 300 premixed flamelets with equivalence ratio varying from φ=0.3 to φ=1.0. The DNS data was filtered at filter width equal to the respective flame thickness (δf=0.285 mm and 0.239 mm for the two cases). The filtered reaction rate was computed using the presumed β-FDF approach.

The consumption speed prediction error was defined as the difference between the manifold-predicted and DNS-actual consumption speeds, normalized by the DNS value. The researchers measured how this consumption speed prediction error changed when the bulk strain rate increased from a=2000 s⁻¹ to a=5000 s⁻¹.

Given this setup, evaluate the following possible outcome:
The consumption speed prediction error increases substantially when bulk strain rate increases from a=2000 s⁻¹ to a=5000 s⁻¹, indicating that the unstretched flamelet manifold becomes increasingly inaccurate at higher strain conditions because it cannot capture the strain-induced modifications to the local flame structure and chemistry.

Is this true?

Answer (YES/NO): NO